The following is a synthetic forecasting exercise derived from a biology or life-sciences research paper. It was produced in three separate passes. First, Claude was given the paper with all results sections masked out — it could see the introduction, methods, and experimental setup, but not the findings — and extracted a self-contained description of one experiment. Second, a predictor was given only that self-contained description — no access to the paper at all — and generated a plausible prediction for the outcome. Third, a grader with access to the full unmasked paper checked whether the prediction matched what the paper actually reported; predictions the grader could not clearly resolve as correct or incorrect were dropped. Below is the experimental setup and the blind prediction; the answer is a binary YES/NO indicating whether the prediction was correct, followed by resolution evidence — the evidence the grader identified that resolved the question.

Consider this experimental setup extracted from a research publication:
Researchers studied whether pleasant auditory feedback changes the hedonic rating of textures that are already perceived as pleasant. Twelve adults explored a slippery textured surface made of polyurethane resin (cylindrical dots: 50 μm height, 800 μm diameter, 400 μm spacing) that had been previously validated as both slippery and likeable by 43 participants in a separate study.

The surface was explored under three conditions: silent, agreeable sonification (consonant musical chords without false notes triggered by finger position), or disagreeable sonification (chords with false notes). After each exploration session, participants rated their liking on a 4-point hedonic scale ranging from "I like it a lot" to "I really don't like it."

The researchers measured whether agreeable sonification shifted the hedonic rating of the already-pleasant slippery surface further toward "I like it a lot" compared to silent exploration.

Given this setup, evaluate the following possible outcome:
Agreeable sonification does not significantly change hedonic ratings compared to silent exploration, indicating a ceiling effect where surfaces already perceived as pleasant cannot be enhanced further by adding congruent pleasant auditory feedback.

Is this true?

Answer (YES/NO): YES